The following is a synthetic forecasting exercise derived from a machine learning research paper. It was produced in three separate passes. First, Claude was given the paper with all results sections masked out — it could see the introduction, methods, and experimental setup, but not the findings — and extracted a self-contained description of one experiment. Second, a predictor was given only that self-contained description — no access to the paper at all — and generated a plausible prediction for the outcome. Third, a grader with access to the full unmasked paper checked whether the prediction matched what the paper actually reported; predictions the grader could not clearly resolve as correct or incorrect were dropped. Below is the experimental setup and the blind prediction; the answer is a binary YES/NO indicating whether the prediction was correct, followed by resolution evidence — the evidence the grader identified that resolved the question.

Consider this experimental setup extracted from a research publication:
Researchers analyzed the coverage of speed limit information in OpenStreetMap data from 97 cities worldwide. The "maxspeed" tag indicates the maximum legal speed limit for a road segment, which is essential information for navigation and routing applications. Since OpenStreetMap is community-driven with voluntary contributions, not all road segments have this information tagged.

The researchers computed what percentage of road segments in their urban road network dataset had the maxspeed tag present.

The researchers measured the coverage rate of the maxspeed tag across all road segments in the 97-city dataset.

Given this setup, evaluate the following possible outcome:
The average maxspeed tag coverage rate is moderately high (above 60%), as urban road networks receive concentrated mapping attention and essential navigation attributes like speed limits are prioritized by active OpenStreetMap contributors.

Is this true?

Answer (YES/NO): NO